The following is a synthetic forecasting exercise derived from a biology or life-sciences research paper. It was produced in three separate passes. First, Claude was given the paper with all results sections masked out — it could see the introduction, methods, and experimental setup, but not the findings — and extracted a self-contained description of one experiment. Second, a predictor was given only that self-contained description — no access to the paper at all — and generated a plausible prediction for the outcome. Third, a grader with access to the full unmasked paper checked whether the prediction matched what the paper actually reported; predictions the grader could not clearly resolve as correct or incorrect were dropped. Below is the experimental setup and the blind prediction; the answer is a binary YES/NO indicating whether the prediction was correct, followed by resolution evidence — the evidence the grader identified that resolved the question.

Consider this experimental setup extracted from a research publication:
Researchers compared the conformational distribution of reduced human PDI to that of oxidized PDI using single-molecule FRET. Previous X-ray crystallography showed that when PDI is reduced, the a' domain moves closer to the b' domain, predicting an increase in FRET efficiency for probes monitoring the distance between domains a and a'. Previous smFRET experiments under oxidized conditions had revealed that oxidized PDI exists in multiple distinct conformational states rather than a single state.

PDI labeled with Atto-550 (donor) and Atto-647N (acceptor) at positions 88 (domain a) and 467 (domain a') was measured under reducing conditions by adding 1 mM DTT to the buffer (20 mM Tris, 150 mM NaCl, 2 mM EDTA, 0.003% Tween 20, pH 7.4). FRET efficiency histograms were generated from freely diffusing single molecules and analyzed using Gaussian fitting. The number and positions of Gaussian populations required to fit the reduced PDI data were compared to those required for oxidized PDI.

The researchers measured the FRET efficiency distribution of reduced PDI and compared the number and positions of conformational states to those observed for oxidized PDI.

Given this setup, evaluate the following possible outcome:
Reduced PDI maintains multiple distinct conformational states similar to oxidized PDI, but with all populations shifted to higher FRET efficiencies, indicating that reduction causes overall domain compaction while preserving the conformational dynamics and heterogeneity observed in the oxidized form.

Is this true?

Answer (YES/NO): NO